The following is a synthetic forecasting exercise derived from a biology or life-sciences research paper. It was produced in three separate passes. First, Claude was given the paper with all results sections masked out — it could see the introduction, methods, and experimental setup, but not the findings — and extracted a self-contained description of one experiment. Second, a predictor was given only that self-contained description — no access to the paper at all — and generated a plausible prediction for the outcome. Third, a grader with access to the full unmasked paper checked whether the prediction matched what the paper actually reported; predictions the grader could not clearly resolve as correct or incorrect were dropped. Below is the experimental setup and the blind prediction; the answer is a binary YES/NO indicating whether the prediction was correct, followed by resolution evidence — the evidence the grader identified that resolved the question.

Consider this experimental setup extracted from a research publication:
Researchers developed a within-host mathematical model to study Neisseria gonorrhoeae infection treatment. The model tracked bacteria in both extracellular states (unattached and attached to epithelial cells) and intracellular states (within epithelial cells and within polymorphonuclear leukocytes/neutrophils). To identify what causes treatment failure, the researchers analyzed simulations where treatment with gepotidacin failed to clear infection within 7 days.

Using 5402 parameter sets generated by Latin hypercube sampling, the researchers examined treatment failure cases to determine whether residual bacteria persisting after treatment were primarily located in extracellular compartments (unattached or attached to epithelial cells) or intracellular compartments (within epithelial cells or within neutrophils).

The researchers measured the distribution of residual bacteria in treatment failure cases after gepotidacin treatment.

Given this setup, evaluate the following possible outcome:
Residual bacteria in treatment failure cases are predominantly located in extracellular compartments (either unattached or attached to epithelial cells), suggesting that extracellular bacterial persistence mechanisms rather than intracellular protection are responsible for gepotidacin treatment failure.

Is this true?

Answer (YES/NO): NO